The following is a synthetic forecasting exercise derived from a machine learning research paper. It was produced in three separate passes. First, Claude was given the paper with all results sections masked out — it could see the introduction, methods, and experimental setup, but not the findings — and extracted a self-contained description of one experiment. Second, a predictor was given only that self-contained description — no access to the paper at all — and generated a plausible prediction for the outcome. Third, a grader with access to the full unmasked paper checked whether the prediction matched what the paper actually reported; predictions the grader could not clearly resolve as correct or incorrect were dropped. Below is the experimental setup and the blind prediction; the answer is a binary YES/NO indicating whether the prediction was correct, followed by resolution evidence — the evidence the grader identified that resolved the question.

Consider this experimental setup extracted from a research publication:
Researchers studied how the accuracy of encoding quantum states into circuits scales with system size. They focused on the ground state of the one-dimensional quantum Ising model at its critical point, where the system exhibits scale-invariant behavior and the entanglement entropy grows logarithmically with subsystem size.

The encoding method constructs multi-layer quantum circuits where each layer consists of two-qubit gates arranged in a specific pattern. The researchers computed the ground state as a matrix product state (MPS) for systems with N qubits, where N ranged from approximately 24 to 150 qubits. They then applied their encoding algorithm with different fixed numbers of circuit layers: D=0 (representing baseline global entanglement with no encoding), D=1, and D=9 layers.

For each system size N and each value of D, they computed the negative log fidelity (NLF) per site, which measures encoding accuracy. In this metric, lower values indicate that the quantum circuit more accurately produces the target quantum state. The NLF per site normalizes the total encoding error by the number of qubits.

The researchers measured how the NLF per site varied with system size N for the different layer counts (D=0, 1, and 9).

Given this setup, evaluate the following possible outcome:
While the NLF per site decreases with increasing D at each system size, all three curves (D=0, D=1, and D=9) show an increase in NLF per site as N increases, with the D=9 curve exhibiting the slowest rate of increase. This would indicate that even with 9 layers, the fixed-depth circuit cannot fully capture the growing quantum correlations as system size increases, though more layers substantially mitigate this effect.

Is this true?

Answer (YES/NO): NO